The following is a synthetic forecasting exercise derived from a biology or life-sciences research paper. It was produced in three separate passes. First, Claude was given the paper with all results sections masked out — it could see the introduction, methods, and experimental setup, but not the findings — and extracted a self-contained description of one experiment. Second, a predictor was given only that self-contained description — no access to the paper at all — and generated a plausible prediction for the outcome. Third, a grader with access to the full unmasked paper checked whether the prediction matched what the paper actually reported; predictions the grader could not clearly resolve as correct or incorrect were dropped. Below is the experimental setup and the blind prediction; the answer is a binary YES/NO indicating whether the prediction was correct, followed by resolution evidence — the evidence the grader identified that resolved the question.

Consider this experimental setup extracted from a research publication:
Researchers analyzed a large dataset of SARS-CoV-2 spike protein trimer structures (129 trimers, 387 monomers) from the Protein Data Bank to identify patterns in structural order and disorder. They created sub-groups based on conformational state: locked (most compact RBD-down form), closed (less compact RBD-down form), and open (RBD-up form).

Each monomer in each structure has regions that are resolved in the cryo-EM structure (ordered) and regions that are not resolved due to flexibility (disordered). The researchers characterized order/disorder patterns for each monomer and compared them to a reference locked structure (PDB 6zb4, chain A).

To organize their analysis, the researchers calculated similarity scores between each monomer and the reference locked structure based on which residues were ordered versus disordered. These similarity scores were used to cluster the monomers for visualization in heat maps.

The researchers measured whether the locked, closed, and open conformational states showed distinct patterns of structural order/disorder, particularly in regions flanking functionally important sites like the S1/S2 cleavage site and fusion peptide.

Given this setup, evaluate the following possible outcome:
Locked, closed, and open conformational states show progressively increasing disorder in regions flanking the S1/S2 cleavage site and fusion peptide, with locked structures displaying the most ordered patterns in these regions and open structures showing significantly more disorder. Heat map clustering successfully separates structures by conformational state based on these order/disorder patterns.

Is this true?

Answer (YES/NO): NO